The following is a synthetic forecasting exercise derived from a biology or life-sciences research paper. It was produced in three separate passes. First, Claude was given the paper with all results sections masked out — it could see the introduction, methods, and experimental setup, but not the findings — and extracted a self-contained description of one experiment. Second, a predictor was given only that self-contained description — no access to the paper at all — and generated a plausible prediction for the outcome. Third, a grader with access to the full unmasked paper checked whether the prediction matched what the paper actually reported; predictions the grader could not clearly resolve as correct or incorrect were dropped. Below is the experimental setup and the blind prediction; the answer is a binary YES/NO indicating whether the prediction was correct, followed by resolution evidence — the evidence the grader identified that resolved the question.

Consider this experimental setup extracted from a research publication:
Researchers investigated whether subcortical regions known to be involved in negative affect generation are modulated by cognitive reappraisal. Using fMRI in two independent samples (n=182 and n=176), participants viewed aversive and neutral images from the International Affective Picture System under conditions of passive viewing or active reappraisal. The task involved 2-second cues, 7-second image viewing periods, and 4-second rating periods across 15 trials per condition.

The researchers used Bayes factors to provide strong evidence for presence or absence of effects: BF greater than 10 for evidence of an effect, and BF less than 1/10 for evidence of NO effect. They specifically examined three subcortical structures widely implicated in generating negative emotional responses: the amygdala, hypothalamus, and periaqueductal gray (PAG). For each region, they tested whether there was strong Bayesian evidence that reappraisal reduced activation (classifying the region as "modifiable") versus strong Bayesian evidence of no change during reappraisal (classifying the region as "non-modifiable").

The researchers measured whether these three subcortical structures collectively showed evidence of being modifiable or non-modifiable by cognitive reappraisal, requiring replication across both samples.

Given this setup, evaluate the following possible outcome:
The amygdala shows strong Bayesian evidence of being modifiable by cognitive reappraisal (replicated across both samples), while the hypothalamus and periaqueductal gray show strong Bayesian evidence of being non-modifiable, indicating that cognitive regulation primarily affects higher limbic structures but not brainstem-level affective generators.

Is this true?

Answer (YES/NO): NO